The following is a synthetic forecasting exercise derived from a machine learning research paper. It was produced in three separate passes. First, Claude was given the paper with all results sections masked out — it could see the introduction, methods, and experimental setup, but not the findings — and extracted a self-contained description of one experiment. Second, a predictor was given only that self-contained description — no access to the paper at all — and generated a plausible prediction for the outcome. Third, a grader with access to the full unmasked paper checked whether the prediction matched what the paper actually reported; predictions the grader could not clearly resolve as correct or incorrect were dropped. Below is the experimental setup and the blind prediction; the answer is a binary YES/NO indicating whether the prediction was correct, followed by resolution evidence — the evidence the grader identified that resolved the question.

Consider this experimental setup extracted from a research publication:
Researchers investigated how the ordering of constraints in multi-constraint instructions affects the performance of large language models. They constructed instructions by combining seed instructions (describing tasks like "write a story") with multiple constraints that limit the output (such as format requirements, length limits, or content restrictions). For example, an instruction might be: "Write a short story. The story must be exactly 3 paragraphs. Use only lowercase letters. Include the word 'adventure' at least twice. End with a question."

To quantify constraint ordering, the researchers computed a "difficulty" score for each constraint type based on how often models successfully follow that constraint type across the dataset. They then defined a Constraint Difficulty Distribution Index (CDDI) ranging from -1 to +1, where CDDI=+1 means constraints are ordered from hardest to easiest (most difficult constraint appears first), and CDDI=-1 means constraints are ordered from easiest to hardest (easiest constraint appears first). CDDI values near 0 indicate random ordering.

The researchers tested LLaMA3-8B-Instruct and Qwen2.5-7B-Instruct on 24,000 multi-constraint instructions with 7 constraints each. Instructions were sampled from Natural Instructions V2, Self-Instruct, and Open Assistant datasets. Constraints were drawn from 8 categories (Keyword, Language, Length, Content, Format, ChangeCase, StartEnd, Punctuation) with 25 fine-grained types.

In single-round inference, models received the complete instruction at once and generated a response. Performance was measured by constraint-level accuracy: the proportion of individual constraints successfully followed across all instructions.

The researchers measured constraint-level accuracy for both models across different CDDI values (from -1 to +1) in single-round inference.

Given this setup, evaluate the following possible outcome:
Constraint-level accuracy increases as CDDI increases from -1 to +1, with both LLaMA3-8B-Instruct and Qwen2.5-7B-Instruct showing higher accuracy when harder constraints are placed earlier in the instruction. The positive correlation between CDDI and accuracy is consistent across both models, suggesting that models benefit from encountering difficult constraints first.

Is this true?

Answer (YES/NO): YES